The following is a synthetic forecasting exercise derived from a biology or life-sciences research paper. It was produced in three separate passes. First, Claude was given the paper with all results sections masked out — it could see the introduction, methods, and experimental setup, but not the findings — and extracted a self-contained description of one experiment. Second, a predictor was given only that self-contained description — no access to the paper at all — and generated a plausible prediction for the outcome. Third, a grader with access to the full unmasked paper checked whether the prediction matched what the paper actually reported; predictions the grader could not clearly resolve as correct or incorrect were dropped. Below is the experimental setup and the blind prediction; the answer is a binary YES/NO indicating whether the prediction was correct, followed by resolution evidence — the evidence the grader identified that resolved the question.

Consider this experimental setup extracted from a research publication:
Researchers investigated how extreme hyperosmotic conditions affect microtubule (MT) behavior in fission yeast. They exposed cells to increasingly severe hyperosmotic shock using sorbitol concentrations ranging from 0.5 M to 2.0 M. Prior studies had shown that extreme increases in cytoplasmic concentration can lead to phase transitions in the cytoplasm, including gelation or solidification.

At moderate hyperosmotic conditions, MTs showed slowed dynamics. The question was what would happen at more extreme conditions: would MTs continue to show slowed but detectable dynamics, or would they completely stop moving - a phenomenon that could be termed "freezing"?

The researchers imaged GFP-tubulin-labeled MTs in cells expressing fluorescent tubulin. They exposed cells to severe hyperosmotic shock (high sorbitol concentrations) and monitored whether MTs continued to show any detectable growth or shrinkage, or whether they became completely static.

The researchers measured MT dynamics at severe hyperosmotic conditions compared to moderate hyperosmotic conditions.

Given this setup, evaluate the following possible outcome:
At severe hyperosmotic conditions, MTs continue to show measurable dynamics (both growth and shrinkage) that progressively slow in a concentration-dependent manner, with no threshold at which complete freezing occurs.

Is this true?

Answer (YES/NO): NO